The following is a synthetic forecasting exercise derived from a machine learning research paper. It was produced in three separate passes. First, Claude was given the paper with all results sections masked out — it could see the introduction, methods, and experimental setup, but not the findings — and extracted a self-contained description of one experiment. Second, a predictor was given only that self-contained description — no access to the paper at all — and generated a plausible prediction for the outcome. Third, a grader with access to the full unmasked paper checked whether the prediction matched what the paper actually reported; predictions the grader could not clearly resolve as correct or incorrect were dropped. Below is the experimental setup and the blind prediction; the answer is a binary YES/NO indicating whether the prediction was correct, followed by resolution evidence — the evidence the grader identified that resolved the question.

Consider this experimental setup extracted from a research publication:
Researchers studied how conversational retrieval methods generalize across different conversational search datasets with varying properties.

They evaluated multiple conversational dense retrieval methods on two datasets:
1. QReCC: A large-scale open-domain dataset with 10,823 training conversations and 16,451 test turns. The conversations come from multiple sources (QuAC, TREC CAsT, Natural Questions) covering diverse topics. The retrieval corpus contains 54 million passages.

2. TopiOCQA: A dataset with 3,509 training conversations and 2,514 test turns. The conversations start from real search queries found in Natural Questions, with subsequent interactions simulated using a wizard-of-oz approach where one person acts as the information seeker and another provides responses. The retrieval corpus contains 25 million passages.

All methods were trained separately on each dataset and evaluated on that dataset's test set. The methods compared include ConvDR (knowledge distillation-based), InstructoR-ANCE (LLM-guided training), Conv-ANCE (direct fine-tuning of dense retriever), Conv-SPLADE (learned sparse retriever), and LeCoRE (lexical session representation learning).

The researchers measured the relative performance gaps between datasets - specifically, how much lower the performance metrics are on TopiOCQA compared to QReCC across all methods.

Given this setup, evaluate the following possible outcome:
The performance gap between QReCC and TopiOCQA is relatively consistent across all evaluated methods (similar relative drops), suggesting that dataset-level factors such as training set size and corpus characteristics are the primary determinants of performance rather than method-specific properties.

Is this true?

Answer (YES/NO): NO